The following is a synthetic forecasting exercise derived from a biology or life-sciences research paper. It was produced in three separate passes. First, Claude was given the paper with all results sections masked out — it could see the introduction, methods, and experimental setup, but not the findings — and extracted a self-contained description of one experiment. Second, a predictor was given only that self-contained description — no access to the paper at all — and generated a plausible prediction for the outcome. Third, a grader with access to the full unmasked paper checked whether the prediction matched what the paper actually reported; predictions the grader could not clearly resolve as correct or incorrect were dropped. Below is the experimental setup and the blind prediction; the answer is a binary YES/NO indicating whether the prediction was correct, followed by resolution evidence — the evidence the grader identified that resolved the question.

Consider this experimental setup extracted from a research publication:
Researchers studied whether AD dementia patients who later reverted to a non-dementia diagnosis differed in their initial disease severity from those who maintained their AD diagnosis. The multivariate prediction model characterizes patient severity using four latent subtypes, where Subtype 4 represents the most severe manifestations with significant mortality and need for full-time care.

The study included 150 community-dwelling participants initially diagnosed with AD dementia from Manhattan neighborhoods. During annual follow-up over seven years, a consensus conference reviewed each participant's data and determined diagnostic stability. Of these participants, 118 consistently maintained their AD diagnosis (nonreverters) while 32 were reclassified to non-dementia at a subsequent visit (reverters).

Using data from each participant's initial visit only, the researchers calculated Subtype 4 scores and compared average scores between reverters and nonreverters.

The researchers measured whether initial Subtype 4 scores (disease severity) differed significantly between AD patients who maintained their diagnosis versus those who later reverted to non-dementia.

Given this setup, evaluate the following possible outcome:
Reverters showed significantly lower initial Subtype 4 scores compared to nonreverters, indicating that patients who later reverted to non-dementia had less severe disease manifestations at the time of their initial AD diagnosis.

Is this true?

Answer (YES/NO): YES